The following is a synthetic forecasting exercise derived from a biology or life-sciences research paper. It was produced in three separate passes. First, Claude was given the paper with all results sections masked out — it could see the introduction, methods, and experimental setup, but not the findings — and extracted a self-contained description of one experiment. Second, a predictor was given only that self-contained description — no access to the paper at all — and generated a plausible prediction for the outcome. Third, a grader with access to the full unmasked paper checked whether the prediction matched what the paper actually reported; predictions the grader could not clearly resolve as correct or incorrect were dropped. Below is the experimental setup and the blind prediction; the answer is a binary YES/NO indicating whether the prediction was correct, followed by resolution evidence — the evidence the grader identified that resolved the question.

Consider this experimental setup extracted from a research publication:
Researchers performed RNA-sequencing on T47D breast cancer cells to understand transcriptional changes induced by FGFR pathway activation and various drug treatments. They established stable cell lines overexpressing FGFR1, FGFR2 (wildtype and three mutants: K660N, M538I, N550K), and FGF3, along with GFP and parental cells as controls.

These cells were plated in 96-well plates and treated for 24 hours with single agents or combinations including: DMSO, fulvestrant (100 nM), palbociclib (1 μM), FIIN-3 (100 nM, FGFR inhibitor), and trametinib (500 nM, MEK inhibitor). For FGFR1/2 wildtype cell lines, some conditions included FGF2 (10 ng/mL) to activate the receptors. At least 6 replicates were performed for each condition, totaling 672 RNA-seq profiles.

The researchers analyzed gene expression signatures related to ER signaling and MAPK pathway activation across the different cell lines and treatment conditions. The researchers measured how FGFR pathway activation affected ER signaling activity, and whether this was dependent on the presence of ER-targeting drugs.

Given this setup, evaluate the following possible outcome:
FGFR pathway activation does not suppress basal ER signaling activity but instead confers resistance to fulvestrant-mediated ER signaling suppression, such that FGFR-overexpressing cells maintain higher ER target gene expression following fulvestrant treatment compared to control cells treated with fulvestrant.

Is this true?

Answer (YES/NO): YES